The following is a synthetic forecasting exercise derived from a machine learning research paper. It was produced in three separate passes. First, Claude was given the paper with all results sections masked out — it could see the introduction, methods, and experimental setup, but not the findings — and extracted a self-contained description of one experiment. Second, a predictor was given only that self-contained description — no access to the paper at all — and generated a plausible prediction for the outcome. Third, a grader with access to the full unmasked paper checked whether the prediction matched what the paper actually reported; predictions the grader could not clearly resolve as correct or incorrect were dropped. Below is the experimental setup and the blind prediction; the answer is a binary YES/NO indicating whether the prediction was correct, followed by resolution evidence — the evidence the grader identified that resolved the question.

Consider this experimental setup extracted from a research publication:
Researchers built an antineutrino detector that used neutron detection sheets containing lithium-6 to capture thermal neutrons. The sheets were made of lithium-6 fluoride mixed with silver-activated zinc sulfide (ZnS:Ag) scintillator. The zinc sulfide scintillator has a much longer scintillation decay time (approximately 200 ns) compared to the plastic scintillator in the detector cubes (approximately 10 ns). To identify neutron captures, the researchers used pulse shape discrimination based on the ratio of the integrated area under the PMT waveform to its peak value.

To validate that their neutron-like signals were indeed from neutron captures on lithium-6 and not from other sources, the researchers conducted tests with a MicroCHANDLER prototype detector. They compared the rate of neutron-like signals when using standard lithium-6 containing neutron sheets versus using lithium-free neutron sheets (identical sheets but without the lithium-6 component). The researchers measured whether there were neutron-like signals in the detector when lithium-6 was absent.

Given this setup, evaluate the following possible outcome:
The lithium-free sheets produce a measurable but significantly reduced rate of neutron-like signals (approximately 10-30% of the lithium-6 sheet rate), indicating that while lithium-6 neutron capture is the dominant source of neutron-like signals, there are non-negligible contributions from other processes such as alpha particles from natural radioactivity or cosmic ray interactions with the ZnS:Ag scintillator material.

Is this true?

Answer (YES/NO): NO